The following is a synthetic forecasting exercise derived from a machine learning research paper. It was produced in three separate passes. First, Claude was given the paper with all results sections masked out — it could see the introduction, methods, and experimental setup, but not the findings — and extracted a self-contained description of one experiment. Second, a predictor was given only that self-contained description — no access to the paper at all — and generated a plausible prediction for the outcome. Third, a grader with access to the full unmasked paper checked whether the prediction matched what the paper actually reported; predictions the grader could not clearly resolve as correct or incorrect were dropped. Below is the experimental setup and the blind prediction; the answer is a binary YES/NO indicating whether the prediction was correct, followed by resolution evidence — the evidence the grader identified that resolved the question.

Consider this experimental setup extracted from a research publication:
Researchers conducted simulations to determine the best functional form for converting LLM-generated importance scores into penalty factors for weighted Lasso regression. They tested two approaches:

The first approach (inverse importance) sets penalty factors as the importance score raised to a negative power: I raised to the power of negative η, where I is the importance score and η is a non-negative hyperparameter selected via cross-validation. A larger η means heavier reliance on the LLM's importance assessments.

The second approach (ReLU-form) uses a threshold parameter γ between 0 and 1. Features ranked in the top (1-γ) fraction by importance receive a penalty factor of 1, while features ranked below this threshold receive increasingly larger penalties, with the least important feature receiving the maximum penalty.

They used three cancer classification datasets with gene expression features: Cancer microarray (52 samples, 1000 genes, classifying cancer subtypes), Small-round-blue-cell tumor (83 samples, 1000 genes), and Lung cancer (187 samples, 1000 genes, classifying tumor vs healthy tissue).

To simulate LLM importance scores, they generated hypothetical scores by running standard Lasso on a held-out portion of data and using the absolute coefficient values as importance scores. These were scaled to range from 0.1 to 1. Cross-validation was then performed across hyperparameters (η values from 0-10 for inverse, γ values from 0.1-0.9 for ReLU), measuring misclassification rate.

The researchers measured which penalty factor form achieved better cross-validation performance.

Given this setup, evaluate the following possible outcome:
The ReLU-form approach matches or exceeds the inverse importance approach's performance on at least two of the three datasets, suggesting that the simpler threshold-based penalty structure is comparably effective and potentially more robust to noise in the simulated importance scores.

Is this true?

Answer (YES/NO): NO